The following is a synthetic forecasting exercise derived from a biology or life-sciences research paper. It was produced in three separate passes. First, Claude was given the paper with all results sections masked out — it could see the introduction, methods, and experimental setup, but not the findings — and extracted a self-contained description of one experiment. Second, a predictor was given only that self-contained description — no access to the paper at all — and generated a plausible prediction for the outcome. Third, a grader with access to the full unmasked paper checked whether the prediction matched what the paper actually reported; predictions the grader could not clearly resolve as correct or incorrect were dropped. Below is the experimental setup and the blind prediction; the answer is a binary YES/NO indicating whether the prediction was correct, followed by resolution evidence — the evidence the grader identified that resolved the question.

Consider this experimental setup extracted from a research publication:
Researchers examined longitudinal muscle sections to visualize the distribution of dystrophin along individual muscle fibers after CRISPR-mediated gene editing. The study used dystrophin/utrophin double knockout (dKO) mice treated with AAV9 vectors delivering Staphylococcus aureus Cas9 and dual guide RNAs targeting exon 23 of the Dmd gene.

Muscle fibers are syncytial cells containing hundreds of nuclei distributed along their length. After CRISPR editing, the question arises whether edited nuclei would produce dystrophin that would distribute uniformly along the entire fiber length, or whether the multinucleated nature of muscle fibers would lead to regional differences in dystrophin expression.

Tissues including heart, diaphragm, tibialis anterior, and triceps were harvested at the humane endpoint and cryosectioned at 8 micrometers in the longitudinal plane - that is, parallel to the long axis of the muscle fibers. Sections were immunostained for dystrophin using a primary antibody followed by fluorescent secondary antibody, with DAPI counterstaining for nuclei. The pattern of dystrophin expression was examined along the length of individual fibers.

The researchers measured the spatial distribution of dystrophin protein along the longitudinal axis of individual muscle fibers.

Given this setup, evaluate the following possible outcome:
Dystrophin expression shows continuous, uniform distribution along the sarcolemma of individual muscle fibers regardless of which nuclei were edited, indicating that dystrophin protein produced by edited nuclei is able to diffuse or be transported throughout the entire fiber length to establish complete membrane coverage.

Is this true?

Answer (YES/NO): NO